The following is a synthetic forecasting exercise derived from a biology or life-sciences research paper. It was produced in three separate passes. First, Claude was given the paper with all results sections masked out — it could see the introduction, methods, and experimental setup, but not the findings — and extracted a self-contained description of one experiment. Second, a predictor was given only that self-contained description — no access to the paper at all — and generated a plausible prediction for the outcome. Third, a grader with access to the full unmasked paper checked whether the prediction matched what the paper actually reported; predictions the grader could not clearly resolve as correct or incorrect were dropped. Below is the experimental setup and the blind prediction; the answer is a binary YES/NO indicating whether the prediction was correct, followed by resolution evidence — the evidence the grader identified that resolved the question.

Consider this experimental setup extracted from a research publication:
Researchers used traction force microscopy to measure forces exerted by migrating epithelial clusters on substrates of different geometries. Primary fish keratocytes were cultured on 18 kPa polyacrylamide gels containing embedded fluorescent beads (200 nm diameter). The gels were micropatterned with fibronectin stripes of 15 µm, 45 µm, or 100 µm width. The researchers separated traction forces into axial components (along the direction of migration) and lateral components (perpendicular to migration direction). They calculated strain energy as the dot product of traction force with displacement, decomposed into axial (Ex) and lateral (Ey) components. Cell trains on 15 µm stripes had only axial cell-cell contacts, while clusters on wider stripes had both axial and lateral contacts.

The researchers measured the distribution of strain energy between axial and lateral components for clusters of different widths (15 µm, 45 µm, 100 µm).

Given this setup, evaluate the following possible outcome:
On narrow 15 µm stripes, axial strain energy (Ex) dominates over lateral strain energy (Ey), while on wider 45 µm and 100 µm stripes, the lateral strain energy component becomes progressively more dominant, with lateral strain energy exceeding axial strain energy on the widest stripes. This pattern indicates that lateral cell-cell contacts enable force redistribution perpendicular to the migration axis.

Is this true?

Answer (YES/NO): YES